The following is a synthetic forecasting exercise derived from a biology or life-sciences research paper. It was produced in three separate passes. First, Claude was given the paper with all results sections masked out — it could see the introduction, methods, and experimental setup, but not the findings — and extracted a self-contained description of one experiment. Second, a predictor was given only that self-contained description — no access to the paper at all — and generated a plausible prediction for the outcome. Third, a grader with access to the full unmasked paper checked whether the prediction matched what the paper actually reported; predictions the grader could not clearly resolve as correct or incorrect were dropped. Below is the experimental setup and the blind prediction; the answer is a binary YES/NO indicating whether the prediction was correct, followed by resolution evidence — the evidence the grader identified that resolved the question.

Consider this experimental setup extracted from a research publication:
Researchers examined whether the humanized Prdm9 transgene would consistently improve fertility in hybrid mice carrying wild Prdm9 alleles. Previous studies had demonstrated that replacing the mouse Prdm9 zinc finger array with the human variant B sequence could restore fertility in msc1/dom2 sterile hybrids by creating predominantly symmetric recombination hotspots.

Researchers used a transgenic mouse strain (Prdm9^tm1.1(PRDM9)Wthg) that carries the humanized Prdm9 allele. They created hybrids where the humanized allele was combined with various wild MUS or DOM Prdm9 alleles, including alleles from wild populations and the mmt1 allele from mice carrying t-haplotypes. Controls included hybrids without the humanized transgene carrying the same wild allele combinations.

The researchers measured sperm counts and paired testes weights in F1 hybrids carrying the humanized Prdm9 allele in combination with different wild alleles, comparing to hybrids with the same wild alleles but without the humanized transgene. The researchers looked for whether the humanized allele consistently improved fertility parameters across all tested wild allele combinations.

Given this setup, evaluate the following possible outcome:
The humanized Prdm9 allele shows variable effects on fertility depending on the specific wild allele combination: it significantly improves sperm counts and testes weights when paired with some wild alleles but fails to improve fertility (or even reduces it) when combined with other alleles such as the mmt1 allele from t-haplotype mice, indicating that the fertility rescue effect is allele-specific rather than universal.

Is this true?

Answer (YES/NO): NO